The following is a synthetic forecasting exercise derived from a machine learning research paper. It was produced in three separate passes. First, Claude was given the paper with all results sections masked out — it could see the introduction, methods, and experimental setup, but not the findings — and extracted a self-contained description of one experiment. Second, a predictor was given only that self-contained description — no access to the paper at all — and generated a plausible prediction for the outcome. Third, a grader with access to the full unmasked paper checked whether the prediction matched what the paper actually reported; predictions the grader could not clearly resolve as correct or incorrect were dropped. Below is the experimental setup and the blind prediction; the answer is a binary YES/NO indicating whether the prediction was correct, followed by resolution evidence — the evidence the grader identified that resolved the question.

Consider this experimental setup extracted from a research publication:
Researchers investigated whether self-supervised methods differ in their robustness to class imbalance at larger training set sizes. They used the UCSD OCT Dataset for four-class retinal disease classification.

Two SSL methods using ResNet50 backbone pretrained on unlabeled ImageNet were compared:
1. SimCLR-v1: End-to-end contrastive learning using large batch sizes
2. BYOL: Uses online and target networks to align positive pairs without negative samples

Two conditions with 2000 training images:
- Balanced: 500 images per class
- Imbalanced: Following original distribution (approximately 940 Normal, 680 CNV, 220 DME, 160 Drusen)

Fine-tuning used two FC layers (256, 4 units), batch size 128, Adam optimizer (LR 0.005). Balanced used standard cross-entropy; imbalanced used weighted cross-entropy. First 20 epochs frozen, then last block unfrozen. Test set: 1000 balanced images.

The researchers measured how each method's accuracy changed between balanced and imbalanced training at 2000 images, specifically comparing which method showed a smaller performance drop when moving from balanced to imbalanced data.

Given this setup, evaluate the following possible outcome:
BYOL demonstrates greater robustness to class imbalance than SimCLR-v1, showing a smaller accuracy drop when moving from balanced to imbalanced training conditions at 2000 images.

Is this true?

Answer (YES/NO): NO